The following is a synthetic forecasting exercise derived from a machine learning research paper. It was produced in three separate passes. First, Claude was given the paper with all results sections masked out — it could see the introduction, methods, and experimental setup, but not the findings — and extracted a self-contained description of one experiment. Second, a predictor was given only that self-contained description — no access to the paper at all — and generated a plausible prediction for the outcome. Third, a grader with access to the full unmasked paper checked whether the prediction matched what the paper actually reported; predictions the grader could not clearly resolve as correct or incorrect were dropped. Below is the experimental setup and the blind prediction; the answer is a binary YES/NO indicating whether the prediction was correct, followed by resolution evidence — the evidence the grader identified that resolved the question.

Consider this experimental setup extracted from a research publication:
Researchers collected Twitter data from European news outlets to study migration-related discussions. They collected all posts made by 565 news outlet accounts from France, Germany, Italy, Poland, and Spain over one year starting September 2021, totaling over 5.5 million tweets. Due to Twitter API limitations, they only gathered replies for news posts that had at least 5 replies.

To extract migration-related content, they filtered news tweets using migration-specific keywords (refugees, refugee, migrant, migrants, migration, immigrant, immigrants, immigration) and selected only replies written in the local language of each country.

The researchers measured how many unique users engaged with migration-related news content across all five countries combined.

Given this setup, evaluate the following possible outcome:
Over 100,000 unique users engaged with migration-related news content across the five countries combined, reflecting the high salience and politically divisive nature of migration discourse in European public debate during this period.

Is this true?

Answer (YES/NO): NO